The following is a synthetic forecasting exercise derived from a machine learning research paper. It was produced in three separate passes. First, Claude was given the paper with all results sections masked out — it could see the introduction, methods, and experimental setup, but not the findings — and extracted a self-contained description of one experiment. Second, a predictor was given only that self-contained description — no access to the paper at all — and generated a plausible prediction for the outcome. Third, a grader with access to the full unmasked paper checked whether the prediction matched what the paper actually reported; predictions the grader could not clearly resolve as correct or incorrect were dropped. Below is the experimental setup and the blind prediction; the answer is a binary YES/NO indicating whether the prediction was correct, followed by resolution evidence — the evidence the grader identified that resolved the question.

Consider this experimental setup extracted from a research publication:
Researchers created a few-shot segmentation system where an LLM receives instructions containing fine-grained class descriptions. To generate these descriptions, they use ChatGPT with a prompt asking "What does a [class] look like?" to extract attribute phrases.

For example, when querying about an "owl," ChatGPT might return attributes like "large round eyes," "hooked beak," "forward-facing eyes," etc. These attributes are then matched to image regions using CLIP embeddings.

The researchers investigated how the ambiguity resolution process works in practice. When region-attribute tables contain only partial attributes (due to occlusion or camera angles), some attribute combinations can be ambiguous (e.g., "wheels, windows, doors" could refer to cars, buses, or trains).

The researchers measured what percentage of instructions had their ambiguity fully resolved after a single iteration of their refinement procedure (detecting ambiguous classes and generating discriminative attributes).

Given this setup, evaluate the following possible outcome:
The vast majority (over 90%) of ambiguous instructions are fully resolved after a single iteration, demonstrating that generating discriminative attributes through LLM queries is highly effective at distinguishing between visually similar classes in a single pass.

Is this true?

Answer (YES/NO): NO